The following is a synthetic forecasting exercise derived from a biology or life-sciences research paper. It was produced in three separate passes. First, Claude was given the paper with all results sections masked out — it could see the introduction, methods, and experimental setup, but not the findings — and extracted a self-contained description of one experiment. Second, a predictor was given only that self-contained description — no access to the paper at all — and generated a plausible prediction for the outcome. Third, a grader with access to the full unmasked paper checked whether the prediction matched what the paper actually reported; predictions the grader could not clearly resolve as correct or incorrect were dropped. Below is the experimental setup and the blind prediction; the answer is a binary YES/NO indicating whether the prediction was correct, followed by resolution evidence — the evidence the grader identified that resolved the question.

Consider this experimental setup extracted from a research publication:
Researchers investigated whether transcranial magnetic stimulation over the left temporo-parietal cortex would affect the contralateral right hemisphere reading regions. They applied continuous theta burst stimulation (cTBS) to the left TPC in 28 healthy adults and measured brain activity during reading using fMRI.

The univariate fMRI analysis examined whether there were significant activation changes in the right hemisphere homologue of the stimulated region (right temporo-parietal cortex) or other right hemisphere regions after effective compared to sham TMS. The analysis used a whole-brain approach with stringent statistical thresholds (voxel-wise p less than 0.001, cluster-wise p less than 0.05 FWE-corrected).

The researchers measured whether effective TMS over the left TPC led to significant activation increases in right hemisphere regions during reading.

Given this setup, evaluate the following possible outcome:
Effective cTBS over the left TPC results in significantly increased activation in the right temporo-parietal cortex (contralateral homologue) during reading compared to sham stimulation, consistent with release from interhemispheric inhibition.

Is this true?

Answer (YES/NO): NO